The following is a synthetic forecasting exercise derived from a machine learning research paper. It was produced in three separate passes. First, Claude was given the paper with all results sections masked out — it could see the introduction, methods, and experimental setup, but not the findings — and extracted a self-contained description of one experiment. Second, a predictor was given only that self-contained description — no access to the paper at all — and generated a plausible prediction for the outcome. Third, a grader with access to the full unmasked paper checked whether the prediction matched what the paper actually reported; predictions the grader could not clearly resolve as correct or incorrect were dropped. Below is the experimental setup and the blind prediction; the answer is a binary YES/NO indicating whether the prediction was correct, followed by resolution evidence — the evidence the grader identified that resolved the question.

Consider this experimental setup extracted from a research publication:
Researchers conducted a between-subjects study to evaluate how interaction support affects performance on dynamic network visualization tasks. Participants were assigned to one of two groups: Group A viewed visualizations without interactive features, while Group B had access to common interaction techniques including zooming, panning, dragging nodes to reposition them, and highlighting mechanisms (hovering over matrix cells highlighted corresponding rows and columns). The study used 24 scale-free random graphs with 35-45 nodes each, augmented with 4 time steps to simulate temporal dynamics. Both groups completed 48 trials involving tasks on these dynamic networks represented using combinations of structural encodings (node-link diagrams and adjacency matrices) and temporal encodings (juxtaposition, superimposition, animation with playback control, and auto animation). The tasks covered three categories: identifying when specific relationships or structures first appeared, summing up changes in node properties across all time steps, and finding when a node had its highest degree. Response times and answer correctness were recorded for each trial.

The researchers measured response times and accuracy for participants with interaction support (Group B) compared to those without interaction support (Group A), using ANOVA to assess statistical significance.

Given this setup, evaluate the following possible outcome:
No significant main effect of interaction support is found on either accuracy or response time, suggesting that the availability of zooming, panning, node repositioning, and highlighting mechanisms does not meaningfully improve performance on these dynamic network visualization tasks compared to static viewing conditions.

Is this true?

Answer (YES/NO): NO